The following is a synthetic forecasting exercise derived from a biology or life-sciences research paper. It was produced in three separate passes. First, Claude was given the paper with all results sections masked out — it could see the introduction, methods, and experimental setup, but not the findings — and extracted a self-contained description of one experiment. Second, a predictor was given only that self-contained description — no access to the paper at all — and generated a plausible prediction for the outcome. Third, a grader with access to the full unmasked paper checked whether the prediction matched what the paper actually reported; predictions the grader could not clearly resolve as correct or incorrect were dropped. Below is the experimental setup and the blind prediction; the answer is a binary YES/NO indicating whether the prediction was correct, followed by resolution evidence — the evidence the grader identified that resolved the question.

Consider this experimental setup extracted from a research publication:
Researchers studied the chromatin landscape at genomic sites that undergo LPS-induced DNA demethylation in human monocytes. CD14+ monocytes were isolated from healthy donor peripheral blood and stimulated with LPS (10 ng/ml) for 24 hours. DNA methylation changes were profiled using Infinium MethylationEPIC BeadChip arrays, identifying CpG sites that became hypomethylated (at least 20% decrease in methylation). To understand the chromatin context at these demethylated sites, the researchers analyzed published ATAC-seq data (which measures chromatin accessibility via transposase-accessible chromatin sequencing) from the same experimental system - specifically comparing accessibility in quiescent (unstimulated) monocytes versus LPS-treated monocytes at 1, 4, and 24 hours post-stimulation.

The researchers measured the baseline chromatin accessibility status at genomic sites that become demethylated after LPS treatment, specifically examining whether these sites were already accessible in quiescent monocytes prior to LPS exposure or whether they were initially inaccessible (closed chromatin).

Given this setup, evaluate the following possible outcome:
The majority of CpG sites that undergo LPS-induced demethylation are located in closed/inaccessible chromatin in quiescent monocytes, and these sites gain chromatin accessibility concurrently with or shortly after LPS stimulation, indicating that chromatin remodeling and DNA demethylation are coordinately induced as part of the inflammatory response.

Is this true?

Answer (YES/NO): NO